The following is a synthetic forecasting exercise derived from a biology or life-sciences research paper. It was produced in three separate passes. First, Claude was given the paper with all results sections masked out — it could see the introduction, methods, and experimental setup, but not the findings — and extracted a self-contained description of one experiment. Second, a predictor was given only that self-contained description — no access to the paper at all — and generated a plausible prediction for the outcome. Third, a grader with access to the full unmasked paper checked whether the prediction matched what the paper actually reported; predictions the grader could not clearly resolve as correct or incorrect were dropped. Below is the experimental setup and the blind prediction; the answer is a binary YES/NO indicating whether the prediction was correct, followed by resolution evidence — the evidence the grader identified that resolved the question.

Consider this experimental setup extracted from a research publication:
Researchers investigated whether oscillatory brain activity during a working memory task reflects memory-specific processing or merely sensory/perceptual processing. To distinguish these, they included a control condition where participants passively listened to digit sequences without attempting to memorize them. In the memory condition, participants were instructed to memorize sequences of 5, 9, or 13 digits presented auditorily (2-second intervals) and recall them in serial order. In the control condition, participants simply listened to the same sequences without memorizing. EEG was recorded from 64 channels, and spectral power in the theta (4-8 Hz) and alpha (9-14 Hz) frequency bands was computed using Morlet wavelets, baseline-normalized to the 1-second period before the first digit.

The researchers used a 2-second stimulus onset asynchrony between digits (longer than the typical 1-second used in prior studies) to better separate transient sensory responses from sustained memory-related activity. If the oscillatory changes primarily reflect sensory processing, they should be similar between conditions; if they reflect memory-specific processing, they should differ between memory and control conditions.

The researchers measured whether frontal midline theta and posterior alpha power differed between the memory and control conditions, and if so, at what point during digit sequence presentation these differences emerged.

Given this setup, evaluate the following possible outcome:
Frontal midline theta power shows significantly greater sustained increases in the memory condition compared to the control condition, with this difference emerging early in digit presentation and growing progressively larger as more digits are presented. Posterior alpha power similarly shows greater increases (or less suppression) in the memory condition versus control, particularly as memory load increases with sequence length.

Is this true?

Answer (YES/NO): NO